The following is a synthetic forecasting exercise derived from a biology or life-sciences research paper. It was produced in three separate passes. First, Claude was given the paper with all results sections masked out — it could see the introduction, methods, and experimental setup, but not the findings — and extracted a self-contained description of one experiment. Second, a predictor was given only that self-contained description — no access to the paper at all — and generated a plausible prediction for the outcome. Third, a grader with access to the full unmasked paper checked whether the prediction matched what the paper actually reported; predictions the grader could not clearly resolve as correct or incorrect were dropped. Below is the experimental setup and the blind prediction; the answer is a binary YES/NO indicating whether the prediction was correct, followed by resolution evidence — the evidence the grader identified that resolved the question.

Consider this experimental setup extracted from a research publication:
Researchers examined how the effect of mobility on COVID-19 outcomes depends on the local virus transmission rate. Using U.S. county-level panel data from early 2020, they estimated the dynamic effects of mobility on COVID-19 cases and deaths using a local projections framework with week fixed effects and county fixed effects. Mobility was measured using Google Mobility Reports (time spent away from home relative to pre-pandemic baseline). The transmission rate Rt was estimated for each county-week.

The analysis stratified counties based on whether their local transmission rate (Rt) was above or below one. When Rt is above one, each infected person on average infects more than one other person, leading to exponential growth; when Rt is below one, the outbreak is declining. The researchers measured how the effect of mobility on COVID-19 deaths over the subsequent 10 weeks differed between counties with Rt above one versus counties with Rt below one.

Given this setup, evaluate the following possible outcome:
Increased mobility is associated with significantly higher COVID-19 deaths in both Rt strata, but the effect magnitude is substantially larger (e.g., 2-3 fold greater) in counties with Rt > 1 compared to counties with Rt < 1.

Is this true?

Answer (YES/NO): NO